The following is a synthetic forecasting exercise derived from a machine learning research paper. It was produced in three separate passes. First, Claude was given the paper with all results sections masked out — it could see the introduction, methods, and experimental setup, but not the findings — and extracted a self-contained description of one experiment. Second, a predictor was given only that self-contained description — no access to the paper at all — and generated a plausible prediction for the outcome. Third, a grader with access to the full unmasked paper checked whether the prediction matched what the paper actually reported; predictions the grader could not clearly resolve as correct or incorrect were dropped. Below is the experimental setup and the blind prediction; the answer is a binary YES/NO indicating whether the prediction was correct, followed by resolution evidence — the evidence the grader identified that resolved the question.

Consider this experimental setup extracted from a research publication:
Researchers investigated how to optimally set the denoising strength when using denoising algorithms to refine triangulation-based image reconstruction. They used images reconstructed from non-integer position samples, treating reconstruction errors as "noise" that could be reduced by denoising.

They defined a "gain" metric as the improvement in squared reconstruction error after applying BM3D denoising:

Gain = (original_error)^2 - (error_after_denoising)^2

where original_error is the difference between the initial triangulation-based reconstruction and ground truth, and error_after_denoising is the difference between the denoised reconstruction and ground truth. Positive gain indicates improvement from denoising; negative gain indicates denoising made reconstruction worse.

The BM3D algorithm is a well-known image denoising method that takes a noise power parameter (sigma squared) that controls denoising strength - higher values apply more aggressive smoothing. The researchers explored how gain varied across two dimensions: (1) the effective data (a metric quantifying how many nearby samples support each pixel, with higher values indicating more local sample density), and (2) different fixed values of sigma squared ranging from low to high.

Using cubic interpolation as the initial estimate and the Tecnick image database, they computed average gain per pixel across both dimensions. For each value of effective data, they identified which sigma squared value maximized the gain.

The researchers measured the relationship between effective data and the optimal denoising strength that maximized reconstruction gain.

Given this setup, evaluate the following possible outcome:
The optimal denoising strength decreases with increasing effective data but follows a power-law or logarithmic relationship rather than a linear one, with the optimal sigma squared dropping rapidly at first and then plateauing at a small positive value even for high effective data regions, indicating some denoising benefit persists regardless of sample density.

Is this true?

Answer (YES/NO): NO